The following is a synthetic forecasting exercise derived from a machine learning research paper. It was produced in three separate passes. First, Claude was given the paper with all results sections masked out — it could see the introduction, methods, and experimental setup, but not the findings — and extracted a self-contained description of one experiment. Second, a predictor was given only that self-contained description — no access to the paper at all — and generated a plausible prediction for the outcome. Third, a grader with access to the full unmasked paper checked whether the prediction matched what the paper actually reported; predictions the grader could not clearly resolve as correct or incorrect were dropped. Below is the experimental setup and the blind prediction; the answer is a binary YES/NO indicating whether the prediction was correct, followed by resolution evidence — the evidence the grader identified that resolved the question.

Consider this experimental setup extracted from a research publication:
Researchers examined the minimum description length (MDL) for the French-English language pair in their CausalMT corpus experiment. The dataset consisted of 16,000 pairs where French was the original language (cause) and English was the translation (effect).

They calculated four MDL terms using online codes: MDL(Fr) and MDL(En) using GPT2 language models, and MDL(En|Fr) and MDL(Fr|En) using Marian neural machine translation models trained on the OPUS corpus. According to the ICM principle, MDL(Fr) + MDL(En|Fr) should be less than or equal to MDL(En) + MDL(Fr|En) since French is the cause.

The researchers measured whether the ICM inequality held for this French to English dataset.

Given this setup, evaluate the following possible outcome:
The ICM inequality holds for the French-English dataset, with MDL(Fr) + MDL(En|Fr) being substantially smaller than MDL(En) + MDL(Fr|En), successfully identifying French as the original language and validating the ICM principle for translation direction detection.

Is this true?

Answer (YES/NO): NO